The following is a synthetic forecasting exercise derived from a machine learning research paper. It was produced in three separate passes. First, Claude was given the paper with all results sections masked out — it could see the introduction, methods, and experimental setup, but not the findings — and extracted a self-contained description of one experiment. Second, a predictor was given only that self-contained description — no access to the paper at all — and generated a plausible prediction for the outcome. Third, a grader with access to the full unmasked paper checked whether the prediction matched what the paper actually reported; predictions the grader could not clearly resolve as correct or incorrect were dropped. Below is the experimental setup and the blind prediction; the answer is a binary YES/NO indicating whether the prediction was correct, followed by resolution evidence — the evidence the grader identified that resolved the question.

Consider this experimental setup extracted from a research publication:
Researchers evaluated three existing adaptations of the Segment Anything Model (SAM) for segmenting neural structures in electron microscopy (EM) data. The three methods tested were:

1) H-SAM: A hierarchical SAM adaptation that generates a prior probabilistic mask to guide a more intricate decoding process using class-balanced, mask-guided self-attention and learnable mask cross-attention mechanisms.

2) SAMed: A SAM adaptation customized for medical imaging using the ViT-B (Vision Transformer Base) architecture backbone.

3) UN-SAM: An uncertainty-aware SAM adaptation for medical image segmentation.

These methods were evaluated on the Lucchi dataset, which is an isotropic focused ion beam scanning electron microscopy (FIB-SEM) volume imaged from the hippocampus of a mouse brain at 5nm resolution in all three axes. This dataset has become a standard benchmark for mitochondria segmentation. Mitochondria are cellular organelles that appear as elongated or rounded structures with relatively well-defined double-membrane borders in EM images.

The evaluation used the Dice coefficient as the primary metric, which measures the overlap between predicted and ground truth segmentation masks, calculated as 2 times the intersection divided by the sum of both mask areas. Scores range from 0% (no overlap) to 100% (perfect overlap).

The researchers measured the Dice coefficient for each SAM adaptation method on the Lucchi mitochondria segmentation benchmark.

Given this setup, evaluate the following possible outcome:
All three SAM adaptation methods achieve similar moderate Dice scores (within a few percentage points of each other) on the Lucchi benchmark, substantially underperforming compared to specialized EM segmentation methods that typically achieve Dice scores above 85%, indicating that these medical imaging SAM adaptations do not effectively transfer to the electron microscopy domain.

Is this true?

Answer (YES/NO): NO